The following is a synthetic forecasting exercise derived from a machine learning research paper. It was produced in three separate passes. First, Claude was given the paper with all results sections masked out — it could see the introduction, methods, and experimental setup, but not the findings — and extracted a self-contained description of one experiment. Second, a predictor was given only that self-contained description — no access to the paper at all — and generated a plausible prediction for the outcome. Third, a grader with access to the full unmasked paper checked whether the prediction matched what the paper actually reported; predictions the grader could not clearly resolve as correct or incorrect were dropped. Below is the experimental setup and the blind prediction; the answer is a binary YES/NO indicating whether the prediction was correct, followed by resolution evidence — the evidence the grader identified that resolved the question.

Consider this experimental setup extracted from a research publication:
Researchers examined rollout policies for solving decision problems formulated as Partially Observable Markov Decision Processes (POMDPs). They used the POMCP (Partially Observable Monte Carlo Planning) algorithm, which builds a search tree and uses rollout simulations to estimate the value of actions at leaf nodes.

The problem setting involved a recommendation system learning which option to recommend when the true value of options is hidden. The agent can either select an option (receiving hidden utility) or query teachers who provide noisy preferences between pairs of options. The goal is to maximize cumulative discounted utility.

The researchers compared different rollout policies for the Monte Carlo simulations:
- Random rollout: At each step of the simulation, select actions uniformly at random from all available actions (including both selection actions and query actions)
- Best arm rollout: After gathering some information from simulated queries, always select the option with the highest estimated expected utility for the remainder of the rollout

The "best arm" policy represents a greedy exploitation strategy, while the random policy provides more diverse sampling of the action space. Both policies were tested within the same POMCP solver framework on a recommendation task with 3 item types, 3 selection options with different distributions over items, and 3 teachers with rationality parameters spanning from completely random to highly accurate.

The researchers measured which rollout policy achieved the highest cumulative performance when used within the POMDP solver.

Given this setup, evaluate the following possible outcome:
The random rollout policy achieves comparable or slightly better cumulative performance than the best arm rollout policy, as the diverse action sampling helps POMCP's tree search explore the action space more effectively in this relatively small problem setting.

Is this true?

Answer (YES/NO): NO